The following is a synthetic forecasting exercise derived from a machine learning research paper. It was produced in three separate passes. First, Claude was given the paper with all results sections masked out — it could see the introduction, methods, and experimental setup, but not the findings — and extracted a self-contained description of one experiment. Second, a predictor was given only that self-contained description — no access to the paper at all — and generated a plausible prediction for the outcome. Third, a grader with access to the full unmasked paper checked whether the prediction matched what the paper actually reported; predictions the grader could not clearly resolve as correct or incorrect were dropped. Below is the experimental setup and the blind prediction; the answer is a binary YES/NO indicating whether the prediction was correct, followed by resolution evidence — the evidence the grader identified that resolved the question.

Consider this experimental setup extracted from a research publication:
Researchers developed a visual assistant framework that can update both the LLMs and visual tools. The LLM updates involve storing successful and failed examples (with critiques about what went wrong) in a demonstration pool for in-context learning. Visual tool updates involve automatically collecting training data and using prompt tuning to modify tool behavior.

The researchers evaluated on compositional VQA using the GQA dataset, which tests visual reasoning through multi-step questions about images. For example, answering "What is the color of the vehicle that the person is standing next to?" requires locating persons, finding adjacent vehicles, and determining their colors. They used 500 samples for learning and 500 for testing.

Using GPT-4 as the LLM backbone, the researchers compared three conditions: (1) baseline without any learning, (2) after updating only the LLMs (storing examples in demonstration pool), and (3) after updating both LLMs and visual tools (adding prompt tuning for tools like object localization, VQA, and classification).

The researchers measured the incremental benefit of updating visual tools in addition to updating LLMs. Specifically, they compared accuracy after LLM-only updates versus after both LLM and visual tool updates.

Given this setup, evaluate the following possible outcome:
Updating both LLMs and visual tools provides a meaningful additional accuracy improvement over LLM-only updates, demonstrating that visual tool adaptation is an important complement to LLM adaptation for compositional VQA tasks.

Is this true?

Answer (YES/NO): YES